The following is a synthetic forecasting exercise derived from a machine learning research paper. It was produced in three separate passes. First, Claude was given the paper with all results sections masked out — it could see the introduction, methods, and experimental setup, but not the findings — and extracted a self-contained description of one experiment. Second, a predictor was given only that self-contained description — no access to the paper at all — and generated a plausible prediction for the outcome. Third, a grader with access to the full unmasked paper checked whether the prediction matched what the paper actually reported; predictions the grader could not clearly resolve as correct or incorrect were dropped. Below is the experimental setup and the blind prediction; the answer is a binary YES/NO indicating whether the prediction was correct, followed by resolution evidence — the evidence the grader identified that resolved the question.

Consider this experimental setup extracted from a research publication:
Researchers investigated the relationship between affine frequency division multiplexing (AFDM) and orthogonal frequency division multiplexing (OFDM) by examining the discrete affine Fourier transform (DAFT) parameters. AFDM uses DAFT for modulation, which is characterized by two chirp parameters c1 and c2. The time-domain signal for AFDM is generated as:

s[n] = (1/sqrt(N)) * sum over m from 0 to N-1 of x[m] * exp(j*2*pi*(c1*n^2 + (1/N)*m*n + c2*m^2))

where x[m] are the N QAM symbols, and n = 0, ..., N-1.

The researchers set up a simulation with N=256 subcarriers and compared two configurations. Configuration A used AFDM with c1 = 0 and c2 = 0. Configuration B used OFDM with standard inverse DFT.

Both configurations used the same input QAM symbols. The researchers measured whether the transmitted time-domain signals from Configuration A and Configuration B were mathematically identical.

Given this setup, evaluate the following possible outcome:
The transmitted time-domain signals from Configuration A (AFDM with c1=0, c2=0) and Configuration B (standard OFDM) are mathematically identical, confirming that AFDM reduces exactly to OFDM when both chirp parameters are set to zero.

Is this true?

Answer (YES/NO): YES